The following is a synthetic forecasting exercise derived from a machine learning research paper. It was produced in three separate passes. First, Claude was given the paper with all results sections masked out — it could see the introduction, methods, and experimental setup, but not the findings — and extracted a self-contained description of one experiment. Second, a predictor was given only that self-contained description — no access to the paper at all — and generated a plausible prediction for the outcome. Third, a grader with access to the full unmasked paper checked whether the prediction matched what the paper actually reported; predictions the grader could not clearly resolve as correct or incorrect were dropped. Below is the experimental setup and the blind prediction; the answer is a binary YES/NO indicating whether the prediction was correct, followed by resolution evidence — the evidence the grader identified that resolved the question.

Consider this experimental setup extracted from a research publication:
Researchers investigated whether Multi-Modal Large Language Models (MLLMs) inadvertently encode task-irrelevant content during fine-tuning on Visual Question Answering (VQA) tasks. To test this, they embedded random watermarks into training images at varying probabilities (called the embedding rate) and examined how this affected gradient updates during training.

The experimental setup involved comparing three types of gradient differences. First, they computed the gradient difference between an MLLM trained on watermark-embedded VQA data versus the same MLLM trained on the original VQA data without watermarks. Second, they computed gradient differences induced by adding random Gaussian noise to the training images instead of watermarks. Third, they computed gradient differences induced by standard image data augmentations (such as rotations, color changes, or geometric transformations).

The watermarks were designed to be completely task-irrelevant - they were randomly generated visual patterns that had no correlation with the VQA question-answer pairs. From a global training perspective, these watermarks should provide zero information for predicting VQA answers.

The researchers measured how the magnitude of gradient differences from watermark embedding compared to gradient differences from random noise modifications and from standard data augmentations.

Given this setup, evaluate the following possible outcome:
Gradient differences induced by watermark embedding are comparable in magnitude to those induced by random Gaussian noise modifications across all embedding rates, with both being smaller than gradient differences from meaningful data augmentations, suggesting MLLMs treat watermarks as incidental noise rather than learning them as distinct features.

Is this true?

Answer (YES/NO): NO